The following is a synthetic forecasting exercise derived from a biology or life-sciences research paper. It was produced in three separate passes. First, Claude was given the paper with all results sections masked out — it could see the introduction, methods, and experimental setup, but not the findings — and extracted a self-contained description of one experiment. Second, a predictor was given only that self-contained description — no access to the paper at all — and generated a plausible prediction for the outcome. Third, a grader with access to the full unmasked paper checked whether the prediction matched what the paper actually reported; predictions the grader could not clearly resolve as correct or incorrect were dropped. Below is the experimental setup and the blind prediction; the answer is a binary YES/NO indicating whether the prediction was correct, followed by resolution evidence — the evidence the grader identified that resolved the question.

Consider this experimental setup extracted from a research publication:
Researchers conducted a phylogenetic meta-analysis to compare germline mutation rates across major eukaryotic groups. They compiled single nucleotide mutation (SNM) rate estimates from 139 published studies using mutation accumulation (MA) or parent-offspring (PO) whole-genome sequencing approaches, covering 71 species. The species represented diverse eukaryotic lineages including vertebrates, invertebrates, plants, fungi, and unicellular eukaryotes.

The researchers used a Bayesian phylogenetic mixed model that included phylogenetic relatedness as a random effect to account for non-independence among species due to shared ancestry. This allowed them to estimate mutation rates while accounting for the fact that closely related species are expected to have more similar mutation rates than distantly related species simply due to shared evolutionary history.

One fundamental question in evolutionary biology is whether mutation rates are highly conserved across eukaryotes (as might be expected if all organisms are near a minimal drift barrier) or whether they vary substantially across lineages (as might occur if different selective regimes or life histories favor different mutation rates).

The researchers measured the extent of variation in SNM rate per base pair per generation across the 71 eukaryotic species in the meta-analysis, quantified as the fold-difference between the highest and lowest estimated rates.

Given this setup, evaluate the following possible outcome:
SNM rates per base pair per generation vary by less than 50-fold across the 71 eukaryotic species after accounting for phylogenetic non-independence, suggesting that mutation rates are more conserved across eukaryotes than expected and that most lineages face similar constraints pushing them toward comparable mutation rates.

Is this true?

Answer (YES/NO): NO